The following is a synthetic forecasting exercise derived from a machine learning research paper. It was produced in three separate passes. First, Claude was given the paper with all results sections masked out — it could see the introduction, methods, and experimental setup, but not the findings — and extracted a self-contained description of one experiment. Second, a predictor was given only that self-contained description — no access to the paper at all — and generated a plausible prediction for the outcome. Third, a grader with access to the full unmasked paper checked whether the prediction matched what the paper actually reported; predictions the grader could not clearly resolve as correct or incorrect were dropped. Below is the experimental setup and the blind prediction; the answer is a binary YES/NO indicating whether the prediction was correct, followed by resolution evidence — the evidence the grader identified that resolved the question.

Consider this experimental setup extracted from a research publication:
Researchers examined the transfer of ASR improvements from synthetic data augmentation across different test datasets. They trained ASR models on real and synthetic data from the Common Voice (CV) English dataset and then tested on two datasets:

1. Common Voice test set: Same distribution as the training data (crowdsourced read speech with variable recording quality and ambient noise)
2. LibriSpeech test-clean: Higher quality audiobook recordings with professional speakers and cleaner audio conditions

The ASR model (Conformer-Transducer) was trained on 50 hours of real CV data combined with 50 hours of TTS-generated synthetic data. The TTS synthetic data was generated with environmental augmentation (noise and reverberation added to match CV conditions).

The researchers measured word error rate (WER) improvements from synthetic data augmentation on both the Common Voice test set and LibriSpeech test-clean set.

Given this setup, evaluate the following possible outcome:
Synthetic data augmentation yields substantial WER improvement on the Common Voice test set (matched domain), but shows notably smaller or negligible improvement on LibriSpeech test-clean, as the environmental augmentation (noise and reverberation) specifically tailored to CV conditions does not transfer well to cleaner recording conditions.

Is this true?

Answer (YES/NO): YES